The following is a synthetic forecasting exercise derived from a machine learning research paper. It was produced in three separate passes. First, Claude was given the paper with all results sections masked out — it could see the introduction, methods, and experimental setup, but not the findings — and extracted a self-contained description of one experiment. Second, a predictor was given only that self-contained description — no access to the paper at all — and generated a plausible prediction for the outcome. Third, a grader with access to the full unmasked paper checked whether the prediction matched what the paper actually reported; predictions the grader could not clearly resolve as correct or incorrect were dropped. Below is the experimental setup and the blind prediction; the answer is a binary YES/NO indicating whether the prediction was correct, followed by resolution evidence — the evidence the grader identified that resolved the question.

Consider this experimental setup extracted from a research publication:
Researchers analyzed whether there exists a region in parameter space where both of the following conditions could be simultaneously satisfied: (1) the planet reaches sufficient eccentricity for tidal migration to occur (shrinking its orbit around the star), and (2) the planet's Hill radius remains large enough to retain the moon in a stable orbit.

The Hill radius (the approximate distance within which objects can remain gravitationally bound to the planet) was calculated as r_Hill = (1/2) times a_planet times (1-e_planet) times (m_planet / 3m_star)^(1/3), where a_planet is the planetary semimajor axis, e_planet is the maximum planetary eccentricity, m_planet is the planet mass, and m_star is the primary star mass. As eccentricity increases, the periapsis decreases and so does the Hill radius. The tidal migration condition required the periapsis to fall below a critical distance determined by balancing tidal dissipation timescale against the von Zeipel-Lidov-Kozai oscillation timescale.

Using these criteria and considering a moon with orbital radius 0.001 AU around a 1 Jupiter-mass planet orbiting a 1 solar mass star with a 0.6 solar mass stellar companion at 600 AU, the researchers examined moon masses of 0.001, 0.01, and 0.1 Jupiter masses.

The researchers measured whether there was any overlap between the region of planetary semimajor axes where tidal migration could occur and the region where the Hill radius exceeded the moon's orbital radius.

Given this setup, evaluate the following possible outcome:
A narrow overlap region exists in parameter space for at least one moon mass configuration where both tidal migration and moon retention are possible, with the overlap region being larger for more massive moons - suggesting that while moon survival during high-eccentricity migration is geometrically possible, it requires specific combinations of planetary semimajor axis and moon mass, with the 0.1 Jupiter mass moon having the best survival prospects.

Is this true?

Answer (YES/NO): NO